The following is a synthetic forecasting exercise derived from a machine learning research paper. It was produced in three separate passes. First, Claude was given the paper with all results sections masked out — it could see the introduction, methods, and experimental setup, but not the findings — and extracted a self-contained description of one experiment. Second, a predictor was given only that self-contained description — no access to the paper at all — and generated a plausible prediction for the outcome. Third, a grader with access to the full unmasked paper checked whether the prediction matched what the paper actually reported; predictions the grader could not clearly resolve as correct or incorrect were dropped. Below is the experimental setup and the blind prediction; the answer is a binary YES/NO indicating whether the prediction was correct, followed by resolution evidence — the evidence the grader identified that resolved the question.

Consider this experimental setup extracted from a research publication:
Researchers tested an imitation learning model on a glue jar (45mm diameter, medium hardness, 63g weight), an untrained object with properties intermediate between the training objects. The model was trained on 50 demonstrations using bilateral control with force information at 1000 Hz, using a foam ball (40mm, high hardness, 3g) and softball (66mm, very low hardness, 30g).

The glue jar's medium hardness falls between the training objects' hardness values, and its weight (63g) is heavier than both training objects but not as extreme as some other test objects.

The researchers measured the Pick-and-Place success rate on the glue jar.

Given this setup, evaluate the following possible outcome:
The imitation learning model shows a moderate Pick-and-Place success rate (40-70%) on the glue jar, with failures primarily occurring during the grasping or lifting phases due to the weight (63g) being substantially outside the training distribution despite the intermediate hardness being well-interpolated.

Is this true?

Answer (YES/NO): NO